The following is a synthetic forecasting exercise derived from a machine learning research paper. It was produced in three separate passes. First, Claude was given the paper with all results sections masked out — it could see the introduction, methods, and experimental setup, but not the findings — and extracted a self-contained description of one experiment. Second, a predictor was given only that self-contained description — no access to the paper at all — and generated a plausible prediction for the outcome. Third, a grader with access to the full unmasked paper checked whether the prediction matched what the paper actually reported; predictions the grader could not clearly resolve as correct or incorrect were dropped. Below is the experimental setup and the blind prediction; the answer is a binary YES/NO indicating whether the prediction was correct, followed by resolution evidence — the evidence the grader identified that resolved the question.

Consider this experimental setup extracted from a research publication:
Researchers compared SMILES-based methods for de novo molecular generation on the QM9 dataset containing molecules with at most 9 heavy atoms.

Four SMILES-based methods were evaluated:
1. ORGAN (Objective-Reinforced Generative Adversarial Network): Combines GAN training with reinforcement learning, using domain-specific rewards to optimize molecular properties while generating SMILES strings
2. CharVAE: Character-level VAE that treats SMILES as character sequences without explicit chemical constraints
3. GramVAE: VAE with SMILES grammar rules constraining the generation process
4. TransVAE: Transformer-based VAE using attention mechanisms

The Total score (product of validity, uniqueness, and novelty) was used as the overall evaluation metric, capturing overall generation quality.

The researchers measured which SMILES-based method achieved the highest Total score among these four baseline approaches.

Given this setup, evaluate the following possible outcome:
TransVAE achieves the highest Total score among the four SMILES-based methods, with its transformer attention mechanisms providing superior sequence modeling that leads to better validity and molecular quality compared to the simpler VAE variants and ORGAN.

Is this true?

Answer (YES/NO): NO